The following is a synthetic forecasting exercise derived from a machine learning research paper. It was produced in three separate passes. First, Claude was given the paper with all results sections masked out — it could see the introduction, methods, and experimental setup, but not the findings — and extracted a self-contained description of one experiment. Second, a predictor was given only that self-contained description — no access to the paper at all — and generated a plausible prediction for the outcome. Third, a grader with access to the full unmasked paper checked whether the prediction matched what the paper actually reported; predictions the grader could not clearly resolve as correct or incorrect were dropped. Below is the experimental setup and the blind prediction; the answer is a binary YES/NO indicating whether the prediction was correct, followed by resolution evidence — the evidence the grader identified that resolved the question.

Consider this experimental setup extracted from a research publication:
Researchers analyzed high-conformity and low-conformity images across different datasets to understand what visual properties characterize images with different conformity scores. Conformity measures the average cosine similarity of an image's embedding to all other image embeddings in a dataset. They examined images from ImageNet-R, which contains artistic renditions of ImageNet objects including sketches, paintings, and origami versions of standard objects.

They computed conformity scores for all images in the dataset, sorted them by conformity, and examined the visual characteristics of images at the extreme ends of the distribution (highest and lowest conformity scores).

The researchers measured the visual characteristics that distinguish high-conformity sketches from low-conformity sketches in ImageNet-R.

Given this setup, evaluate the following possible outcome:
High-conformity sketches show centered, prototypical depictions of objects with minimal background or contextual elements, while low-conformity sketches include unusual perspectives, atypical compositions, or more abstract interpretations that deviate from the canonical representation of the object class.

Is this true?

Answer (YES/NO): NO